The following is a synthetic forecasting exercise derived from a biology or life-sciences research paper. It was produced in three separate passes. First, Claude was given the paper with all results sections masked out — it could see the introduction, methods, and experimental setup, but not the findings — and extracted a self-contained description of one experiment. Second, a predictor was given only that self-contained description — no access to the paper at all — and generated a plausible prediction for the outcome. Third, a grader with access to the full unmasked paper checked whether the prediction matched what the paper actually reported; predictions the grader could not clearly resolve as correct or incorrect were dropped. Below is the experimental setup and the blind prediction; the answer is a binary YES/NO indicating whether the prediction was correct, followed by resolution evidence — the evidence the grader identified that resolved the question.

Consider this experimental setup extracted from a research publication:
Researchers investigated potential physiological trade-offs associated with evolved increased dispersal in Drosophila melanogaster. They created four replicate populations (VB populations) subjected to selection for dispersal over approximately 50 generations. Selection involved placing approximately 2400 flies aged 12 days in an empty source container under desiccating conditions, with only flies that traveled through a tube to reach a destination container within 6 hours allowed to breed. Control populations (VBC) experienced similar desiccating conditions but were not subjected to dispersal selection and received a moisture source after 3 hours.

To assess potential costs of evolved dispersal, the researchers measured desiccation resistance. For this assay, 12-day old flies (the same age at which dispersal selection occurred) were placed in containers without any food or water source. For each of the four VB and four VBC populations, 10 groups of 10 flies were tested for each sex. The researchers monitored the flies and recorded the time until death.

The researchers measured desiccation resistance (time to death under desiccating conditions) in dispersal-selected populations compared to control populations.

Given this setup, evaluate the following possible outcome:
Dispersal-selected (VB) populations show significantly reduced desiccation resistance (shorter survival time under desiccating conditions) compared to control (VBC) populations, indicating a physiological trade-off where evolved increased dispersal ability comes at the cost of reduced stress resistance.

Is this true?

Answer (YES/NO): YES